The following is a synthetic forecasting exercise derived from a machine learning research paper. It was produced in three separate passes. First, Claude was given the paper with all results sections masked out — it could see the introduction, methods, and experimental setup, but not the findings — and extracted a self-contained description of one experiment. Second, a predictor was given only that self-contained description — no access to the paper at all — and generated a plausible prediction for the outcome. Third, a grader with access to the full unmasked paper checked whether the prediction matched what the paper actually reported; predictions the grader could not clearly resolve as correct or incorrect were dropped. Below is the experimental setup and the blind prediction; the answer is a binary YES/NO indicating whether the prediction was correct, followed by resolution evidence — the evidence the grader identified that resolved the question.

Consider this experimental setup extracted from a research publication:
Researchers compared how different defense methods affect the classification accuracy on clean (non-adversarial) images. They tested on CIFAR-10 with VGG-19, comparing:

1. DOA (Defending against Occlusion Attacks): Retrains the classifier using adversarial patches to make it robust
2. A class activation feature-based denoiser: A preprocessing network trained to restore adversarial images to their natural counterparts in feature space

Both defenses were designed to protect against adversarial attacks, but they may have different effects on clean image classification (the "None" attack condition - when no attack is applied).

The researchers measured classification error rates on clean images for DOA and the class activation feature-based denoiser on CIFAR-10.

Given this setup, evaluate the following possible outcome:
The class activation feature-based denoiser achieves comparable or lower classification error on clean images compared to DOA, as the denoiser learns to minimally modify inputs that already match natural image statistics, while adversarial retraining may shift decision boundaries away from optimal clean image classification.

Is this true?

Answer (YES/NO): NO